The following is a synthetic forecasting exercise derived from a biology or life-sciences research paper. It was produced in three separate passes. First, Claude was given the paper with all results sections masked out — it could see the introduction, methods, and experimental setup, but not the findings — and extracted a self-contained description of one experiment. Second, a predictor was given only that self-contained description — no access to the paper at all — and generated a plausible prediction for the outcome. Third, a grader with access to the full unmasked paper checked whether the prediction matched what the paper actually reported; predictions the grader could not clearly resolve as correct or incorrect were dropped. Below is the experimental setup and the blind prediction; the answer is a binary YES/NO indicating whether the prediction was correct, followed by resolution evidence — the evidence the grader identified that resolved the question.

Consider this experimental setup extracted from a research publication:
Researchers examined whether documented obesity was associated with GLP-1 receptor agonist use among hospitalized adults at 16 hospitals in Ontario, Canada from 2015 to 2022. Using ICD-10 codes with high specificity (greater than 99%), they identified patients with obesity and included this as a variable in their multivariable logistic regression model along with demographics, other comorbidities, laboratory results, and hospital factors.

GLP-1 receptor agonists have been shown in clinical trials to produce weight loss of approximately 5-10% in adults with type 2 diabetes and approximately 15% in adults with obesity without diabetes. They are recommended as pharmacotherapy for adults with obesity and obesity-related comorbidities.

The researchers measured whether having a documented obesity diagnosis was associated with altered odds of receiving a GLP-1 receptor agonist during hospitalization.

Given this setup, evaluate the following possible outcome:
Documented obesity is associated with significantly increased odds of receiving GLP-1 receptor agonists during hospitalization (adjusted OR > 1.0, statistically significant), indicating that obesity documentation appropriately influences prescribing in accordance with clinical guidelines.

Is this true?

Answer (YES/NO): YES